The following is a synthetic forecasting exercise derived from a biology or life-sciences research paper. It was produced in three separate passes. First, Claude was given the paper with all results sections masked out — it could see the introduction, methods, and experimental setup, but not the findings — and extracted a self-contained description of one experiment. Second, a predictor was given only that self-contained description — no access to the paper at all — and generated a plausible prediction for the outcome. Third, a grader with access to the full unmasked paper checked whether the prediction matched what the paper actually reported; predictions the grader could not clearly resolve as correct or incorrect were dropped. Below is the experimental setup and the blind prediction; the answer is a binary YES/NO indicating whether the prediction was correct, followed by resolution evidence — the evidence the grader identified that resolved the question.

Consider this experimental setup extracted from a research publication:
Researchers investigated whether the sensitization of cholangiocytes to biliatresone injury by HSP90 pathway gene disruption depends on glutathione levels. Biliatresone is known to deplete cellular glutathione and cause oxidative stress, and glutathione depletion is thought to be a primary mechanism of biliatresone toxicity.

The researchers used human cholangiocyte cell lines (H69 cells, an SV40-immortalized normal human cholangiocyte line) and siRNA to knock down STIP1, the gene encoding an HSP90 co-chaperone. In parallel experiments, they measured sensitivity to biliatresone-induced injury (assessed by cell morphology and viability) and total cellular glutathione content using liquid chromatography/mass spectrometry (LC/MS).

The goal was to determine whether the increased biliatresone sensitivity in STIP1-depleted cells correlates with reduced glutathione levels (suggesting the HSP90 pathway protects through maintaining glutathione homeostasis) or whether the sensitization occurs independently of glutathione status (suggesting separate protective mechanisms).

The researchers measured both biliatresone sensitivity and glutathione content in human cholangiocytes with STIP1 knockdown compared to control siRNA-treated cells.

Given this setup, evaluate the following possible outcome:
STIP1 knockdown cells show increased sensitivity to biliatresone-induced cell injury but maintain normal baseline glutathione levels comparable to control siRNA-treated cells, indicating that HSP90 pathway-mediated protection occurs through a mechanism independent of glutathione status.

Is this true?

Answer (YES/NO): YES